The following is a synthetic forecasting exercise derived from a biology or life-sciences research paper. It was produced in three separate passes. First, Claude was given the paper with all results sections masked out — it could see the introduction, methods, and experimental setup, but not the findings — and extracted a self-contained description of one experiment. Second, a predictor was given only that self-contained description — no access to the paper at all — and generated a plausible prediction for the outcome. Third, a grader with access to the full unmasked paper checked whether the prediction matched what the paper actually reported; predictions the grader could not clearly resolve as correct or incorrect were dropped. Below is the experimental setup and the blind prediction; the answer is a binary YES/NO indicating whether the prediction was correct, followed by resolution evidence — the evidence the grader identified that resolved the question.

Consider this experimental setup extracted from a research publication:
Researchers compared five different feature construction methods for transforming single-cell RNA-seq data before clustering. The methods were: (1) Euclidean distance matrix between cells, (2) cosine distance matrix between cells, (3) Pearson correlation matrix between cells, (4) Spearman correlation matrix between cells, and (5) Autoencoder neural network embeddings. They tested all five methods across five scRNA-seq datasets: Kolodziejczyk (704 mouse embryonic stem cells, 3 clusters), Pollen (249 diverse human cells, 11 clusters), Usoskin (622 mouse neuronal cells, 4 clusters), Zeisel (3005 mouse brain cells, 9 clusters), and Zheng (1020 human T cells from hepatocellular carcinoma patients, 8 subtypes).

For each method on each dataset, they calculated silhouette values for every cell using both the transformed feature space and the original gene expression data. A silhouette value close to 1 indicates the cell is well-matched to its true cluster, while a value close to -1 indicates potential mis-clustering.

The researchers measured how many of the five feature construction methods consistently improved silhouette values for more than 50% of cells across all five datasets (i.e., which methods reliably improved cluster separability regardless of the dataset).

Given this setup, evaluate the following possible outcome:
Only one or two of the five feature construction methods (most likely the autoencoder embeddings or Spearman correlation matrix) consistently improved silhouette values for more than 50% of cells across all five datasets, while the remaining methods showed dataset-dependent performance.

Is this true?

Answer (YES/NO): YES